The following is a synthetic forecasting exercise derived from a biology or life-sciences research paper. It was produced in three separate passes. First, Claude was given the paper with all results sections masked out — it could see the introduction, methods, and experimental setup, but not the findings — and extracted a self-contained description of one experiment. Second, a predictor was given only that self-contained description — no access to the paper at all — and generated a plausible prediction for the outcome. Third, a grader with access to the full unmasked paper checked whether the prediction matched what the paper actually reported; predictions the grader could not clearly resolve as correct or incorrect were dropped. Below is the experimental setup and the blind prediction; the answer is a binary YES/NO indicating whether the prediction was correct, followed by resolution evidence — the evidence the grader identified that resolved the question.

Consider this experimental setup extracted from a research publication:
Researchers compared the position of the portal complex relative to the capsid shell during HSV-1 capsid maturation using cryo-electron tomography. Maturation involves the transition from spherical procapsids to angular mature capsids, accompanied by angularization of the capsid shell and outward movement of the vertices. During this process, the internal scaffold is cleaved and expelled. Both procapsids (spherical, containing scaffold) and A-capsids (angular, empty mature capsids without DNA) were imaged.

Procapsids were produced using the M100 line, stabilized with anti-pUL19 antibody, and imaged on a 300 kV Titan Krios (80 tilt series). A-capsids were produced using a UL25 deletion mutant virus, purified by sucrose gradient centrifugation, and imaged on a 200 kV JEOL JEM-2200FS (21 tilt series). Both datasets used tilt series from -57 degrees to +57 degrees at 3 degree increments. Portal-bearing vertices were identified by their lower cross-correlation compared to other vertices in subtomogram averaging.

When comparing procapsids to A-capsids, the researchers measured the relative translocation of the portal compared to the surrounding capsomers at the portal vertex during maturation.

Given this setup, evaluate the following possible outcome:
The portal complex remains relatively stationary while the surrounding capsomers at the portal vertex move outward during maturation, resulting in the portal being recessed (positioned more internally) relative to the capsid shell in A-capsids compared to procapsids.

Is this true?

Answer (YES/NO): NO